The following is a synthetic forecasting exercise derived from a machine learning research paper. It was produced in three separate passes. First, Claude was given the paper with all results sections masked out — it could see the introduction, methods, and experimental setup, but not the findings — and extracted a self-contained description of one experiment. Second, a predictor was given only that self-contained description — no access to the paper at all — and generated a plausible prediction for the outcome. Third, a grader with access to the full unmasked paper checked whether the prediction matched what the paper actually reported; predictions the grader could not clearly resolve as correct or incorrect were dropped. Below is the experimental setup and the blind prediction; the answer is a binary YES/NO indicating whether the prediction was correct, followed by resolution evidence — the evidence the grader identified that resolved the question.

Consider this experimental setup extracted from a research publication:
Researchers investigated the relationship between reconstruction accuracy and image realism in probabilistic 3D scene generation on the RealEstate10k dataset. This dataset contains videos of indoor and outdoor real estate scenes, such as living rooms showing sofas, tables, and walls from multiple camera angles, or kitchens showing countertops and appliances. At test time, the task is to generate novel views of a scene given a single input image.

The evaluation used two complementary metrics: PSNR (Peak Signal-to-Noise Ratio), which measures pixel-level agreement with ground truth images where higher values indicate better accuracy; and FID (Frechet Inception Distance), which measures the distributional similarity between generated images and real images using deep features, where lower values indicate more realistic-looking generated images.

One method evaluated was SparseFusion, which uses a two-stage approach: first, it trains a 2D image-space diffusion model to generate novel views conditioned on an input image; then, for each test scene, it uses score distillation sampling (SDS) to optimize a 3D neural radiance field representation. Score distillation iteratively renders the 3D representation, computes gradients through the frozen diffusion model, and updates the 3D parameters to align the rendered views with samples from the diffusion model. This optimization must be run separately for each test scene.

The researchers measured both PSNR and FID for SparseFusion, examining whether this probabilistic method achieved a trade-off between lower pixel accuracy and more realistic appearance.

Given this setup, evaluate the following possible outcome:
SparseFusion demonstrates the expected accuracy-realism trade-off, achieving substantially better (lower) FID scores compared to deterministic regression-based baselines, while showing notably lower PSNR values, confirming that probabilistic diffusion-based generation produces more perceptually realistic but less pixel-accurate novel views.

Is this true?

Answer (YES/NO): NO